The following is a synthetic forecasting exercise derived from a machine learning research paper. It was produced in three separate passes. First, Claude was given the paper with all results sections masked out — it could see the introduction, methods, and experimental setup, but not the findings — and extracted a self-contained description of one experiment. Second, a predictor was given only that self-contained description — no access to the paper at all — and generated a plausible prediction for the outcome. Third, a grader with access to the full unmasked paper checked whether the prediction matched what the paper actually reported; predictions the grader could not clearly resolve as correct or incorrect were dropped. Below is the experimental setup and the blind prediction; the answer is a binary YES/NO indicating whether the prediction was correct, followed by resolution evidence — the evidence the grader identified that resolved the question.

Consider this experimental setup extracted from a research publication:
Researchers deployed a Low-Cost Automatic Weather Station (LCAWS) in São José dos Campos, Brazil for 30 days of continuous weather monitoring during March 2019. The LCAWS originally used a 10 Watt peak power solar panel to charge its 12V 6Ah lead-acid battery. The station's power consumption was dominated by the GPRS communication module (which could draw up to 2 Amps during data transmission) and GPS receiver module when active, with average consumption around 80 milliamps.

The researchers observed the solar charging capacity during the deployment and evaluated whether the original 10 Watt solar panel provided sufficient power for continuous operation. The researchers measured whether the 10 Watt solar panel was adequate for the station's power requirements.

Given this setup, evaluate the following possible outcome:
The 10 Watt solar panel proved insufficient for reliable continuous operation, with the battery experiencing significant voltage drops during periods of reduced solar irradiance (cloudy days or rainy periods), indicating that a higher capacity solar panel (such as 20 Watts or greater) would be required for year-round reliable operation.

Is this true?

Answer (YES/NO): NO